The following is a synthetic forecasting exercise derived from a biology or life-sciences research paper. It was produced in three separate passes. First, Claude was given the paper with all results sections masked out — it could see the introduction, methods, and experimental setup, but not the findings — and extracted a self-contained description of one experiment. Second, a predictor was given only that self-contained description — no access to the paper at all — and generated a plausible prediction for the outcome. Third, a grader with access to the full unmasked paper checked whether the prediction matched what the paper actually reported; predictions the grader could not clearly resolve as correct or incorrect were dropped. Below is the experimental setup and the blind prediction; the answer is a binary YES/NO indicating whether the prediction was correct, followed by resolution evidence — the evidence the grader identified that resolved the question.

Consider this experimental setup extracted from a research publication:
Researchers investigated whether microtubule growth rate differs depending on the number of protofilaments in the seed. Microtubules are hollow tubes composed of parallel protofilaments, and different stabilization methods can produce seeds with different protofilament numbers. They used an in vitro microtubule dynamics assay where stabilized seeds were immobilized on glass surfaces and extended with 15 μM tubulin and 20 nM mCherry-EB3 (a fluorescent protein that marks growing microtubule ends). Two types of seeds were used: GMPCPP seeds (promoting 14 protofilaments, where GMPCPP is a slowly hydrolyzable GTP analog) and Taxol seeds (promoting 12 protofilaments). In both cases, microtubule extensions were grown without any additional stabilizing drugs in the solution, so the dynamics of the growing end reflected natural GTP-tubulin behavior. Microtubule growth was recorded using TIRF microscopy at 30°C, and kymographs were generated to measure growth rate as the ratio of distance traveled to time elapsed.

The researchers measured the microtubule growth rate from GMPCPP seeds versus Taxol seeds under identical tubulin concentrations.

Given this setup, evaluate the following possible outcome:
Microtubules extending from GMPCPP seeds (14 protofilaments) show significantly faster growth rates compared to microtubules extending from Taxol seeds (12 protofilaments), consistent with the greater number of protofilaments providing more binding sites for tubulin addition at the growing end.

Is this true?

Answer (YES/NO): YES